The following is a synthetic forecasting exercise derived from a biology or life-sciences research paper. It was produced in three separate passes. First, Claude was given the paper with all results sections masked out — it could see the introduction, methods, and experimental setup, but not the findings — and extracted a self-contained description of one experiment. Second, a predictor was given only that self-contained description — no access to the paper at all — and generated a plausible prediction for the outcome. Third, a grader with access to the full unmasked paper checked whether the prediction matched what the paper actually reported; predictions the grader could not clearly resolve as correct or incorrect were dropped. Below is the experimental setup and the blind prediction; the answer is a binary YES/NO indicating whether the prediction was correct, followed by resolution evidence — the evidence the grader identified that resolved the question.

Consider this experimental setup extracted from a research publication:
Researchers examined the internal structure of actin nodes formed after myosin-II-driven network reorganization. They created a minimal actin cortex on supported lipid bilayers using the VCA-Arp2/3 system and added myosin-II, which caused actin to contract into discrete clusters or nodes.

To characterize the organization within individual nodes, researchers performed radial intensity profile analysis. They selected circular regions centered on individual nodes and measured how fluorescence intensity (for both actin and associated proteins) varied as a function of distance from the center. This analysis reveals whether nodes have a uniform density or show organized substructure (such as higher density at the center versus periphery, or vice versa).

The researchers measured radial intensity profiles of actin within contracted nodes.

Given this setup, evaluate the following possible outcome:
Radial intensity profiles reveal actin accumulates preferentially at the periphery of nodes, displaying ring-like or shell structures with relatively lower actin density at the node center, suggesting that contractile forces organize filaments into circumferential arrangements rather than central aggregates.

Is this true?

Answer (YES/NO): YES